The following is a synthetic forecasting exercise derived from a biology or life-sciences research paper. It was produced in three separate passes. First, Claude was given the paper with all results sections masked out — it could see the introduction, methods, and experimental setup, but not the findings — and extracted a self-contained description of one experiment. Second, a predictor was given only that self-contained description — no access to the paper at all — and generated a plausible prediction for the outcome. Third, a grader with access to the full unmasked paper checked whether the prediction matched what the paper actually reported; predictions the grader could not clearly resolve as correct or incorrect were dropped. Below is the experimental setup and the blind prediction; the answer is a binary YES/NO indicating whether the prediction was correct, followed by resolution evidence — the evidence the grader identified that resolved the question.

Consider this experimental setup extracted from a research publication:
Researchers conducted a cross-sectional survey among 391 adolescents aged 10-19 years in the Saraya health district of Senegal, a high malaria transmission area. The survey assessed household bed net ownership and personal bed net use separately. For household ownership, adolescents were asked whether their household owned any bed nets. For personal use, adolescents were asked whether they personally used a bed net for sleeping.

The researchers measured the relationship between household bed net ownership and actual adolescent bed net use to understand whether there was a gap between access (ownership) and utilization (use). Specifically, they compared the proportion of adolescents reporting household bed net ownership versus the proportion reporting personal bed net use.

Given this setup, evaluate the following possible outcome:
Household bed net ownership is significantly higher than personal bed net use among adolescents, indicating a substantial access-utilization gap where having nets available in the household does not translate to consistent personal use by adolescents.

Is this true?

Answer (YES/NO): YES